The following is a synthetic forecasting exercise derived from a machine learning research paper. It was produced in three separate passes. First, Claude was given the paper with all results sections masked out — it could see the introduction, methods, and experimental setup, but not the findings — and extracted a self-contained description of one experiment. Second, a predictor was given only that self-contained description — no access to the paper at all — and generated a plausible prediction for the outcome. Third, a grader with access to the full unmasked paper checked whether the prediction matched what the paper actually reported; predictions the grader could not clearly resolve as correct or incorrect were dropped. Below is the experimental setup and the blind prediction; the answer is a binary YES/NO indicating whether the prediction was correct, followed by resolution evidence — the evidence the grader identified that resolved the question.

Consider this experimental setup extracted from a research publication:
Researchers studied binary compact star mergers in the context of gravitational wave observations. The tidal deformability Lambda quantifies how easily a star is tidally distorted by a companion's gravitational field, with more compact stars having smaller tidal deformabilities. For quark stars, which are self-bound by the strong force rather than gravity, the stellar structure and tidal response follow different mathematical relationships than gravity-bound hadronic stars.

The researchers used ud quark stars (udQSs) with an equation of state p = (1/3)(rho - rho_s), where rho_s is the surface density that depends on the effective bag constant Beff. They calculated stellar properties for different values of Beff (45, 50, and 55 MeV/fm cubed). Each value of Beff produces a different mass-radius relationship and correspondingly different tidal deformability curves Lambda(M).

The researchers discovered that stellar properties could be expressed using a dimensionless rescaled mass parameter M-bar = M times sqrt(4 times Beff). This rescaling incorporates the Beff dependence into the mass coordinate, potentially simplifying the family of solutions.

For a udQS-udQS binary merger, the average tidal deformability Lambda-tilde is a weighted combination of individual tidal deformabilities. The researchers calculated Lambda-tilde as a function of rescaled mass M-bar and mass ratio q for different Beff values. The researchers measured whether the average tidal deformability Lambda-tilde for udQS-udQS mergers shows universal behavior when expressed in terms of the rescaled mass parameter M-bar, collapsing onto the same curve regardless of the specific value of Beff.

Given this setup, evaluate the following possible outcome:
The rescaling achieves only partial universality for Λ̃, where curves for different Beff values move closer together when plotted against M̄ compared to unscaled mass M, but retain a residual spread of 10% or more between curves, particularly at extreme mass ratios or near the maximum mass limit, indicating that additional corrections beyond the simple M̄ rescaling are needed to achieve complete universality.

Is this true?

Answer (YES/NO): NO